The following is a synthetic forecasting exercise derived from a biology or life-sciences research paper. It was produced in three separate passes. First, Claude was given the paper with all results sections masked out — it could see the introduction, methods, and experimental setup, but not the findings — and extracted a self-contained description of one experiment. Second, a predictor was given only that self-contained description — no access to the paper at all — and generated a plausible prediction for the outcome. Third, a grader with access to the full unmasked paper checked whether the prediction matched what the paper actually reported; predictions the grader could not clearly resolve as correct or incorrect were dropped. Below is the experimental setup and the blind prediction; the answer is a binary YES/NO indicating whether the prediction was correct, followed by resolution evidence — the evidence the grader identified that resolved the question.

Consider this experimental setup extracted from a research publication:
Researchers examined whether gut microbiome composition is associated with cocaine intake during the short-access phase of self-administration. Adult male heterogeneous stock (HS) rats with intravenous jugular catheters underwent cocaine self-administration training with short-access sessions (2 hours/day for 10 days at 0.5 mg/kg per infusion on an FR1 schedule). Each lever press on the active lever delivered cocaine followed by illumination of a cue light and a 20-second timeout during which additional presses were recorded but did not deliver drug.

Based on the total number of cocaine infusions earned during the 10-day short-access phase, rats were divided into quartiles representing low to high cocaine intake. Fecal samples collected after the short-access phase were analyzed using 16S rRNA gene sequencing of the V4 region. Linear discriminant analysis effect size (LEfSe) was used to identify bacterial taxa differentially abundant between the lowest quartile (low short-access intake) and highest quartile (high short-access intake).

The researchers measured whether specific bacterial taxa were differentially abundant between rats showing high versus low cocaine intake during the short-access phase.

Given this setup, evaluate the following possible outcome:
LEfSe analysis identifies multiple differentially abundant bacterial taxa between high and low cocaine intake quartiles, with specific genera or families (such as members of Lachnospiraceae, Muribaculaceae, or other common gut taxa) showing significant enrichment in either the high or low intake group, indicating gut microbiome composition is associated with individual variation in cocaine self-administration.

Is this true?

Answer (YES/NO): YES